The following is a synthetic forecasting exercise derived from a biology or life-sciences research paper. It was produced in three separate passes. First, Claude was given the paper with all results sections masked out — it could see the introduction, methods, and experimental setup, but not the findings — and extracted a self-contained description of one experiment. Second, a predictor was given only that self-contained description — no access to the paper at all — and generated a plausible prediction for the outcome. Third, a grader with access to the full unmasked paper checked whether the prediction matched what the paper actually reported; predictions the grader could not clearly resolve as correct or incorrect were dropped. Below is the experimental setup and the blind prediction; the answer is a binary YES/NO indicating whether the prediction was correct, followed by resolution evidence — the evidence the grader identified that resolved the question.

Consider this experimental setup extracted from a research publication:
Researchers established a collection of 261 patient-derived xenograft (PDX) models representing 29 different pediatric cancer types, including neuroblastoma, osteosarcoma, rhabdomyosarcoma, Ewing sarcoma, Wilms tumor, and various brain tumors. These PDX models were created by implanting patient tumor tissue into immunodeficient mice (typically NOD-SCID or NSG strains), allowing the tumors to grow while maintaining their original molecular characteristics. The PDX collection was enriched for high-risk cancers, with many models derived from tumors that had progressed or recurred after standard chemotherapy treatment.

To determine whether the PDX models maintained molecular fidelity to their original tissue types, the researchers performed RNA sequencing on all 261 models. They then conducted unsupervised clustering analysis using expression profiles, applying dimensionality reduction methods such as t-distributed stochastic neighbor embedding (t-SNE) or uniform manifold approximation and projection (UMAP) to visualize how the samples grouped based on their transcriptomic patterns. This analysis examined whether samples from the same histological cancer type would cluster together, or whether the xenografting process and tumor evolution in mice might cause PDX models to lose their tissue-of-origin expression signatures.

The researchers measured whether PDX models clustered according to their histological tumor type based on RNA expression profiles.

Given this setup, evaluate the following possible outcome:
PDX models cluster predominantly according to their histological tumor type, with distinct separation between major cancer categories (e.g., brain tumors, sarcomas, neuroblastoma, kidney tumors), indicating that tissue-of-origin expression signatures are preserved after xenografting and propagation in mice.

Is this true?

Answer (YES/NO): YES